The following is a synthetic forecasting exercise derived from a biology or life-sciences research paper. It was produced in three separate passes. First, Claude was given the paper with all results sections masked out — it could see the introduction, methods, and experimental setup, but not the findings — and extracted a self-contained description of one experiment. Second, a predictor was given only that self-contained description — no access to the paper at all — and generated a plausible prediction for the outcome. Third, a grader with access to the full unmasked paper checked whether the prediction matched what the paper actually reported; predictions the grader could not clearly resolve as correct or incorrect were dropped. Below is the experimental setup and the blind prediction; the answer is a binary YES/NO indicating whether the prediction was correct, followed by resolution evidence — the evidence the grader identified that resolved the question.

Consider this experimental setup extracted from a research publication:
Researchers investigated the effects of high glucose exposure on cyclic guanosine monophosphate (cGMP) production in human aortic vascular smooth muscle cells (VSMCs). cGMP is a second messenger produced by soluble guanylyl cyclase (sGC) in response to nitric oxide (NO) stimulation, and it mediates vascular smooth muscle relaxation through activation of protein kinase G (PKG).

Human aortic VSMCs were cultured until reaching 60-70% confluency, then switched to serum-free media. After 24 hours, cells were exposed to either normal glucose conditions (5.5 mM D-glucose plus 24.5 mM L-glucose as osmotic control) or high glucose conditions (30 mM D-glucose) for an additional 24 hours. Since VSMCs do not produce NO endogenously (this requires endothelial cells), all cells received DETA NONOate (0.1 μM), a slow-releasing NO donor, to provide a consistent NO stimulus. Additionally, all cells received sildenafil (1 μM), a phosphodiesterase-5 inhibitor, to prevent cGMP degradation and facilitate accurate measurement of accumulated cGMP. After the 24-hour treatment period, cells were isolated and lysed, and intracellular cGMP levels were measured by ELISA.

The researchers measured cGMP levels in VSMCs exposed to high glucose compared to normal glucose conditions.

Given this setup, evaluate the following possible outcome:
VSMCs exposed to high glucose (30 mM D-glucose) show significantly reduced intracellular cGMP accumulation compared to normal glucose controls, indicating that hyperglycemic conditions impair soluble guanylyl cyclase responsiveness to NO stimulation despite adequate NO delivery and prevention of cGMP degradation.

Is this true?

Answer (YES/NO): YES